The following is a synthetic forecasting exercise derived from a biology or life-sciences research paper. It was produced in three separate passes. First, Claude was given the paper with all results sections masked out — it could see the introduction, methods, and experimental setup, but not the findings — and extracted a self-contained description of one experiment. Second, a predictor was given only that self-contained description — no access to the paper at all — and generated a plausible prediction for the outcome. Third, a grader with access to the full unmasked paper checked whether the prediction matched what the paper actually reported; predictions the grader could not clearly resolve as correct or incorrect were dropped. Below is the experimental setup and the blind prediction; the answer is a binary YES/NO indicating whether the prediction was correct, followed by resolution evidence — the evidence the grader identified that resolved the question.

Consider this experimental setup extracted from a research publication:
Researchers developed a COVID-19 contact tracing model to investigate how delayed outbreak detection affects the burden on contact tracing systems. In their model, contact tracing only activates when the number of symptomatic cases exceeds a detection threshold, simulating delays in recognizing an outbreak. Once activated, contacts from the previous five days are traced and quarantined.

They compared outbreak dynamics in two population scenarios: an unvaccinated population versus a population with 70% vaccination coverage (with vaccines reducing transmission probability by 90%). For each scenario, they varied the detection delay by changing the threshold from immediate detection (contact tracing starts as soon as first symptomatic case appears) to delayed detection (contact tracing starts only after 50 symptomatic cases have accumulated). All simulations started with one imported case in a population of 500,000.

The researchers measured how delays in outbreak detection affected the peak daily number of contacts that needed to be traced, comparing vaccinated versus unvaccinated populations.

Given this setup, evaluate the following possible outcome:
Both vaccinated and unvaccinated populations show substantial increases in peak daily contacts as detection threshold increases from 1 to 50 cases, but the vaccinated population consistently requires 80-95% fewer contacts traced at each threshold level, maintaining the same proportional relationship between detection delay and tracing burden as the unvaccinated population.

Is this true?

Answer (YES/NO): NO